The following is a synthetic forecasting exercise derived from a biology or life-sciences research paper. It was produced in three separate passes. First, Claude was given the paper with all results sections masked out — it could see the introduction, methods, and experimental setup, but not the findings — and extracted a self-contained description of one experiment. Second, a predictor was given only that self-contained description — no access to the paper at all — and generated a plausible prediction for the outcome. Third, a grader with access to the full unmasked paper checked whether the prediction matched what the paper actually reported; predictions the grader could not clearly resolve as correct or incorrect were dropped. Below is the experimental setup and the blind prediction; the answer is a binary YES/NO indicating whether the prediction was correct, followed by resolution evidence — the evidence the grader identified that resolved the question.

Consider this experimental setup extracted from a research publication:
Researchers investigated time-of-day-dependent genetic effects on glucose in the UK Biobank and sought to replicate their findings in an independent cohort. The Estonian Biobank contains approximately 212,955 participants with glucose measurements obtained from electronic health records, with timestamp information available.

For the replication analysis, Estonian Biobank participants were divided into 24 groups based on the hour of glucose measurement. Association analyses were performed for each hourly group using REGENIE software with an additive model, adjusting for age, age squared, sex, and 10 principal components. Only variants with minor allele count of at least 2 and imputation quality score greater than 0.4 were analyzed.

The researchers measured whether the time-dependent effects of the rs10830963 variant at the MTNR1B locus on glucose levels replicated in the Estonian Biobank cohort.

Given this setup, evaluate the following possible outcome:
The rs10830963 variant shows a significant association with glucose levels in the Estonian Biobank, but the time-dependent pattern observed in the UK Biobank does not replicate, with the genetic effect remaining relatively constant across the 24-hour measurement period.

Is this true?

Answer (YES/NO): NO